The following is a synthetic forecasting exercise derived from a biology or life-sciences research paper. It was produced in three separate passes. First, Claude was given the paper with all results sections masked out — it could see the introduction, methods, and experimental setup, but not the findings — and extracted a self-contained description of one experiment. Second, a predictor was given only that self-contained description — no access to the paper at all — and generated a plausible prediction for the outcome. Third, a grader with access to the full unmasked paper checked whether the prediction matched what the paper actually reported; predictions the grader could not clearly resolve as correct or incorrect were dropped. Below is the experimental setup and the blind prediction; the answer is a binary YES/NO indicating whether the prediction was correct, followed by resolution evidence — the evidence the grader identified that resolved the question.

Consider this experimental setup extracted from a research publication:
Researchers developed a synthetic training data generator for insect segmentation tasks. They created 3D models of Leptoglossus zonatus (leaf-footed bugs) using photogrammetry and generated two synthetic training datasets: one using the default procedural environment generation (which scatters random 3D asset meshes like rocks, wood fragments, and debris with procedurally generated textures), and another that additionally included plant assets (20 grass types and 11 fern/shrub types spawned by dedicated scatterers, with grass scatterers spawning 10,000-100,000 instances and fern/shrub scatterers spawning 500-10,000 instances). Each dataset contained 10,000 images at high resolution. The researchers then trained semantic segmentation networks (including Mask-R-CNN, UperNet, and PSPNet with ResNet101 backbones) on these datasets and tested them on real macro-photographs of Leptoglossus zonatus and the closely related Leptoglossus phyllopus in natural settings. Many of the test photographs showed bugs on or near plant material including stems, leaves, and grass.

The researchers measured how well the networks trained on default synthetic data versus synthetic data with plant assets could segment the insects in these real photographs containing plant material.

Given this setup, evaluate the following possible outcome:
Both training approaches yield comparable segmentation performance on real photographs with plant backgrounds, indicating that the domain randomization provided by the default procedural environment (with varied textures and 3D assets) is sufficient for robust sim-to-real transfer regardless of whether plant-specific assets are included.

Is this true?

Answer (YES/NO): NO